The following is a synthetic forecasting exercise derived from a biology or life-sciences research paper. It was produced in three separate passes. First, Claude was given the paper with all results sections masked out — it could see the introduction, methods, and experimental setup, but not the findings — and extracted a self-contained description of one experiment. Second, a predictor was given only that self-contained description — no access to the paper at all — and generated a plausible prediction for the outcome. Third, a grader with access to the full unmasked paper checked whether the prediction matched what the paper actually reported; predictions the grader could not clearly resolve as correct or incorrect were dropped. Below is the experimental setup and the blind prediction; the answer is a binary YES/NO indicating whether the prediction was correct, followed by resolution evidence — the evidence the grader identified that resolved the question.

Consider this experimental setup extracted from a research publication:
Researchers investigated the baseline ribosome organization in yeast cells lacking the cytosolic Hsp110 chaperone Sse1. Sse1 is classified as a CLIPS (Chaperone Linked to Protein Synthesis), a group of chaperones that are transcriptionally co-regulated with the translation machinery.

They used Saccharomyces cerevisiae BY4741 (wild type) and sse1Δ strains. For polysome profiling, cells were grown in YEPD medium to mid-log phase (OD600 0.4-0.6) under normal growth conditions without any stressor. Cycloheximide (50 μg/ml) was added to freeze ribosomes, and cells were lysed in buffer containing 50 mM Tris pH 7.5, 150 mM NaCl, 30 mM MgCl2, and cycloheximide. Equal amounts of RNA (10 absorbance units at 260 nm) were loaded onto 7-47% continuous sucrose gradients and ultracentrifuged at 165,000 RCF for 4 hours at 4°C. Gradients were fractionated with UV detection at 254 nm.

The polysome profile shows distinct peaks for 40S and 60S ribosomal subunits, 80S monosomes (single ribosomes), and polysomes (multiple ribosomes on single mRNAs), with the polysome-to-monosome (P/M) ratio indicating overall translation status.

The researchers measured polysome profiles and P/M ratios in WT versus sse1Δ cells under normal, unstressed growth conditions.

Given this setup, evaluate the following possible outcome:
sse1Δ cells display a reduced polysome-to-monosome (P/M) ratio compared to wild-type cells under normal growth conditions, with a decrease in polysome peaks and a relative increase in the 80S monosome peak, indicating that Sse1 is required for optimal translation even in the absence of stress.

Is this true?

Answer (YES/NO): NO